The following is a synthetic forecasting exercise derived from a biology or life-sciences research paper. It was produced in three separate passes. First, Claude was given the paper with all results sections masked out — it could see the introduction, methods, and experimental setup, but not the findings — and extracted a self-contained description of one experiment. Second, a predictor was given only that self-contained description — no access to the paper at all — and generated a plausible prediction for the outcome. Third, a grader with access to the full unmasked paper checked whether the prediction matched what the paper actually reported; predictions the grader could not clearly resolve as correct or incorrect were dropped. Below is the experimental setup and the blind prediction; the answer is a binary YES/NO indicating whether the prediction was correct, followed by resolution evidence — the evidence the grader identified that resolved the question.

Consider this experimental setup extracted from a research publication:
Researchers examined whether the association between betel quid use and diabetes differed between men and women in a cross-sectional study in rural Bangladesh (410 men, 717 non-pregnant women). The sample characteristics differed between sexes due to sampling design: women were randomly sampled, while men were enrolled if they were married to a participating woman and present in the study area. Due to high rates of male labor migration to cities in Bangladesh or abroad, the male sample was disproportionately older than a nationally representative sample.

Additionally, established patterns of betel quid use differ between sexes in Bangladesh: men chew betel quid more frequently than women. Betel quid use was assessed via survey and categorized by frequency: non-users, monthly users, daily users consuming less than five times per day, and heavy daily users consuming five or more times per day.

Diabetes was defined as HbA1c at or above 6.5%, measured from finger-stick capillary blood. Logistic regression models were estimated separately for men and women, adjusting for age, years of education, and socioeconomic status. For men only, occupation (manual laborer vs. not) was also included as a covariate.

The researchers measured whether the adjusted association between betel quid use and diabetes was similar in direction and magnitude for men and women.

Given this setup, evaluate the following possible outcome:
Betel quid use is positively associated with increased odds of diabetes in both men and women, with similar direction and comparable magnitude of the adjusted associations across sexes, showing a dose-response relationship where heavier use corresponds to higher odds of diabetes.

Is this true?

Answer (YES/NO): NO